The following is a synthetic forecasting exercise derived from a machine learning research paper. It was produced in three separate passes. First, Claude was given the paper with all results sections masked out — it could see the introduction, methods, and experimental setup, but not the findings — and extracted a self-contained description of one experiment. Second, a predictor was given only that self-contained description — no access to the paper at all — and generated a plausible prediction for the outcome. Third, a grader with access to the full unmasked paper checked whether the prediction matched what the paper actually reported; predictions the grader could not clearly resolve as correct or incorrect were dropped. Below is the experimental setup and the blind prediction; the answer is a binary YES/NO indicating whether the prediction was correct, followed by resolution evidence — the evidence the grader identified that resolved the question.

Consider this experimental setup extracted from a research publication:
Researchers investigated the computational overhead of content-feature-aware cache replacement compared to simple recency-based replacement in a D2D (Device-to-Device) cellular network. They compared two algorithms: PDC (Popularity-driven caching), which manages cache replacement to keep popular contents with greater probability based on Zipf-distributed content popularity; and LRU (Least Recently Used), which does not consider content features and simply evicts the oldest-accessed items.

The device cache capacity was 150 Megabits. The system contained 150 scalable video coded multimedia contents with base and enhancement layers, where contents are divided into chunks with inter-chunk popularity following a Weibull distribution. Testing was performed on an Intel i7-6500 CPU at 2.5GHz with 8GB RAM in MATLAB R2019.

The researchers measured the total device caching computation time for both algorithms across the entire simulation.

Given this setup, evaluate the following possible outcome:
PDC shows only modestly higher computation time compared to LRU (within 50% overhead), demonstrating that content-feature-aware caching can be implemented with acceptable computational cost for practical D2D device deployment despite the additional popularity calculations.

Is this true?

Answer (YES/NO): NO